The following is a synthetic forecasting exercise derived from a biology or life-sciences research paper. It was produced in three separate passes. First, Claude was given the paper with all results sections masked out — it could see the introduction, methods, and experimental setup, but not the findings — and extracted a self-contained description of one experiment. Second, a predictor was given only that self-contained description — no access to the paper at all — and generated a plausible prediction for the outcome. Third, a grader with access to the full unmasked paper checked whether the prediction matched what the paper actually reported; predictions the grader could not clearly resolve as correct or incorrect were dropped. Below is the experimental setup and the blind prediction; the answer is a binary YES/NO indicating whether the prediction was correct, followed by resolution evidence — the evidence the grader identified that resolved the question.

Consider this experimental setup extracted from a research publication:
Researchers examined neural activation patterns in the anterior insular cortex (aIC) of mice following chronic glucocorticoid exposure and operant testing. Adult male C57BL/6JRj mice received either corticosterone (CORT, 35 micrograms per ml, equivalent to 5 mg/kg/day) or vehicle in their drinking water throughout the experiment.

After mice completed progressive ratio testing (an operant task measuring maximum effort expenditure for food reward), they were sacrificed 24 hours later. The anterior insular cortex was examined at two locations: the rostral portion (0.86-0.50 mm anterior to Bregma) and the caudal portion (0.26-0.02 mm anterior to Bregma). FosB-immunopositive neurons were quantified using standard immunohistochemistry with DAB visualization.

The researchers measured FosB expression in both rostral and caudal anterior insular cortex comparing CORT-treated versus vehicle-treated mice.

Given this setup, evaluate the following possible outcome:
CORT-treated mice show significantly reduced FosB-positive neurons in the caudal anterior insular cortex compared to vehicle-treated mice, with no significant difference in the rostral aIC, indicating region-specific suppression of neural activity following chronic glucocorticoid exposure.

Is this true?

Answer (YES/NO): YES